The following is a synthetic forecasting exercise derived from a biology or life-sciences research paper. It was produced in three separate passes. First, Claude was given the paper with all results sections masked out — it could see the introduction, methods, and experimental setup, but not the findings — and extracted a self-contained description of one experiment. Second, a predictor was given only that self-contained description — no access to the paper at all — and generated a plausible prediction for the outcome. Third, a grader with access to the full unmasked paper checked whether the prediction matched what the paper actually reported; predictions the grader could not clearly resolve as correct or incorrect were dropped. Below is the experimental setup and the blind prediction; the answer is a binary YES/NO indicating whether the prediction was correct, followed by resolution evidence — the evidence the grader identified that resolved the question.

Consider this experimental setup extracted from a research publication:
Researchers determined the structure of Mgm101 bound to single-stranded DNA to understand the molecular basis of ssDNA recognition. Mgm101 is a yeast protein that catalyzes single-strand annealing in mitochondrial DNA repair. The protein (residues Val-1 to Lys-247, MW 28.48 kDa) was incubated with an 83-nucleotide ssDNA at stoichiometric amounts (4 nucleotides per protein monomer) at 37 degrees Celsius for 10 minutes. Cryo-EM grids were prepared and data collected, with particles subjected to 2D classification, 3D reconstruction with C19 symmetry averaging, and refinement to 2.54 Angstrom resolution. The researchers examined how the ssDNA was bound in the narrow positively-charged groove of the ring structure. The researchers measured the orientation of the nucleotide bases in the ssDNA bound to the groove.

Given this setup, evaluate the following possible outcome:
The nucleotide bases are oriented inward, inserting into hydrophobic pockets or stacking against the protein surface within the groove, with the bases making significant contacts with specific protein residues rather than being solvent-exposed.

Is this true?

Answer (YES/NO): NO